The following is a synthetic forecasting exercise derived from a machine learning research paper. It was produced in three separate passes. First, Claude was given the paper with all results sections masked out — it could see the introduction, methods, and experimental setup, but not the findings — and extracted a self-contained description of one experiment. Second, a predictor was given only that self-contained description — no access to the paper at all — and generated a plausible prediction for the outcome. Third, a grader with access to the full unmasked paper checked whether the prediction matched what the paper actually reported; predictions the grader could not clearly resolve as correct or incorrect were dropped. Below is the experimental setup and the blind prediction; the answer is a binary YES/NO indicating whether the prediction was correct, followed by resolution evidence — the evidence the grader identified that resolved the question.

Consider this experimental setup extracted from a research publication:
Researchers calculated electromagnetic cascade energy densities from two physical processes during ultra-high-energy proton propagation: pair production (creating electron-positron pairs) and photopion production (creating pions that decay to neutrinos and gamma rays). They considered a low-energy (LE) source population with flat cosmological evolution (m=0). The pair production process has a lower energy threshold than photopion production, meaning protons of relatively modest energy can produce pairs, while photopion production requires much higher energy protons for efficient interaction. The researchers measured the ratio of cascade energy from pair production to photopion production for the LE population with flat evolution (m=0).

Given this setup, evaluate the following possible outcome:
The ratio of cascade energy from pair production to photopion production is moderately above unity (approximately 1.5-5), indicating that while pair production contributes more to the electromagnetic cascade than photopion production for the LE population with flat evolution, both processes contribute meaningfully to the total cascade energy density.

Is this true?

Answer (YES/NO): NO